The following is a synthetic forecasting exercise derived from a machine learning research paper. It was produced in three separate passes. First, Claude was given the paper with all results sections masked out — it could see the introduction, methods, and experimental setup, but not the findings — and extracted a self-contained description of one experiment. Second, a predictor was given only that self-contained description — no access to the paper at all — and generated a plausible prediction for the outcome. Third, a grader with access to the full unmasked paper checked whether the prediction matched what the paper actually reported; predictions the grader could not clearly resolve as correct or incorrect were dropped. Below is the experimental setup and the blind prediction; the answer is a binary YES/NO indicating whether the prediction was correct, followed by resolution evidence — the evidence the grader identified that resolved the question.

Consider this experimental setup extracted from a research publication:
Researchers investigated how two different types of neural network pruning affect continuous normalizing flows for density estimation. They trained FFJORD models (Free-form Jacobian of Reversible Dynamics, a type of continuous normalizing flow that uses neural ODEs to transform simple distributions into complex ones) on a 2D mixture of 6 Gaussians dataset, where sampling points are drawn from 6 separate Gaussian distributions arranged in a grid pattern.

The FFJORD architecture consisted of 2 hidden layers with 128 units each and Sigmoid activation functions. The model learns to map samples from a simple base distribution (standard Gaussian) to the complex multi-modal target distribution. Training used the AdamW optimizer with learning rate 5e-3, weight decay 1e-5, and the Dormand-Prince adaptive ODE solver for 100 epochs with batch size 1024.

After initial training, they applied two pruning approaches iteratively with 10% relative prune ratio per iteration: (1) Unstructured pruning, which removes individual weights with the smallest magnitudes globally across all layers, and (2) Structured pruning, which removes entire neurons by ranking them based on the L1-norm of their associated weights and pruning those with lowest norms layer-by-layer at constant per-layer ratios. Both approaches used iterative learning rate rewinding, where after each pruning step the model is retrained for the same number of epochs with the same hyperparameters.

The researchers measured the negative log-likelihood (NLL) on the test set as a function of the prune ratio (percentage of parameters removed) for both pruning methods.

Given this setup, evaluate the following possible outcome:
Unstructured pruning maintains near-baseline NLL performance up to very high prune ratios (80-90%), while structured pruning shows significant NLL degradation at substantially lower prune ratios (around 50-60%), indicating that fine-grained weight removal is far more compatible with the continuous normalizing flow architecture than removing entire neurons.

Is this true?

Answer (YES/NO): NO